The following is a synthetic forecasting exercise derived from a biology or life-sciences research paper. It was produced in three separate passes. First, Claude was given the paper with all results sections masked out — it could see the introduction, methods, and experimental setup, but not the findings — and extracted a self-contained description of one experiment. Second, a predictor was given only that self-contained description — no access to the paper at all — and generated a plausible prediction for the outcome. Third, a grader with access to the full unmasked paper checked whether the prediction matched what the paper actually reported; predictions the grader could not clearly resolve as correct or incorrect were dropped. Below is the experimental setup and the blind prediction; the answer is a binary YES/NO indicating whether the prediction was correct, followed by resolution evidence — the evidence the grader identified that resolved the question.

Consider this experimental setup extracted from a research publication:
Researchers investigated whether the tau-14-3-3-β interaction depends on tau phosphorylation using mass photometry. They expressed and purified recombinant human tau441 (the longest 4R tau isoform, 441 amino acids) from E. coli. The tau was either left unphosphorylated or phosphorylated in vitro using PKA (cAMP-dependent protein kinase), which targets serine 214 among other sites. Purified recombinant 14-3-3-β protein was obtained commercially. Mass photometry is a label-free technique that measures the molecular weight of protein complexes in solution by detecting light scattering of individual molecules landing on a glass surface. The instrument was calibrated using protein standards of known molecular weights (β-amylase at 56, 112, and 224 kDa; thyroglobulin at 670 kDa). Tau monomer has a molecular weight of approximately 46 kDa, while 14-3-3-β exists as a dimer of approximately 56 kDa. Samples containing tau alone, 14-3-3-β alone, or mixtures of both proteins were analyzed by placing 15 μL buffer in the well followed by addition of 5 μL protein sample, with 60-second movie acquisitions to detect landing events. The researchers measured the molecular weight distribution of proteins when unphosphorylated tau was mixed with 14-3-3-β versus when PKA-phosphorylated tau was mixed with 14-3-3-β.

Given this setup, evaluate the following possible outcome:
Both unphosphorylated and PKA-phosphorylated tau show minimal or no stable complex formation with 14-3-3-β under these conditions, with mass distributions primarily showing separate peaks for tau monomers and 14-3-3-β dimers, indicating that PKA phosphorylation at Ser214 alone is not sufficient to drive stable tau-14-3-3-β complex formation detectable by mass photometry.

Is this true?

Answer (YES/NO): NO